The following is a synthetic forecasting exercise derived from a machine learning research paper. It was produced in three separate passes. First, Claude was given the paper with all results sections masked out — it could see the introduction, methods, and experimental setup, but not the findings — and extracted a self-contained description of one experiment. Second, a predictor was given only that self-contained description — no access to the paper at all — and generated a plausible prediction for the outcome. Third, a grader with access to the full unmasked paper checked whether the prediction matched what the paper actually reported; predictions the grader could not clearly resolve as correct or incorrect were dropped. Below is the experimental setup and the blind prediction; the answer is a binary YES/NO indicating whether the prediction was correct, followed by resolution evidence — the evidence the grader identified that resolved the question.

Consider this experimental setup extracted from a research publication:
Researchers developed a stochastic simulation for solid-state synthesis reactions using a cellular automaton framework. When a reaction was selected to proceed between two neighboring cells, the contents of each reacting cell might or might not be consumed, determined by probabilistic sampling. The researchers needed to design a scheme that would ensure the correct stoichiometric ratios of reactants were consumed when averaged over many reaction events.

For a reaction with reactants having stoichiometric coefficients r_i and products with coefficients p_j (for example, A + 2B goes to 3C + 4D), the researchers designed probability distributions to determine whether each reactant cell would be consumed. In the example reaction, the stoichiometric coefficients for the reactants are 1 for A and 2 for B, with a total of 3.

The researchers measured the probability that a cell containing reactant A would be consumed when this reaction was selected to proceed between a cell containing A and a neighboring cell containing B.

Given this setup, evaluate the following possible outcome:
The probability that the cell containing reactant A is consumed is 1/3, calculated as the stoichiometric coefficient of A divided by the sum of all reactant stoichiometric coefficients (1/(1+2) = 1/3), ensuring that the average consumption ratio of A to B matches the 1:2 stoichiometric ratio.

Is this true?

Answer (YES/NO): YES